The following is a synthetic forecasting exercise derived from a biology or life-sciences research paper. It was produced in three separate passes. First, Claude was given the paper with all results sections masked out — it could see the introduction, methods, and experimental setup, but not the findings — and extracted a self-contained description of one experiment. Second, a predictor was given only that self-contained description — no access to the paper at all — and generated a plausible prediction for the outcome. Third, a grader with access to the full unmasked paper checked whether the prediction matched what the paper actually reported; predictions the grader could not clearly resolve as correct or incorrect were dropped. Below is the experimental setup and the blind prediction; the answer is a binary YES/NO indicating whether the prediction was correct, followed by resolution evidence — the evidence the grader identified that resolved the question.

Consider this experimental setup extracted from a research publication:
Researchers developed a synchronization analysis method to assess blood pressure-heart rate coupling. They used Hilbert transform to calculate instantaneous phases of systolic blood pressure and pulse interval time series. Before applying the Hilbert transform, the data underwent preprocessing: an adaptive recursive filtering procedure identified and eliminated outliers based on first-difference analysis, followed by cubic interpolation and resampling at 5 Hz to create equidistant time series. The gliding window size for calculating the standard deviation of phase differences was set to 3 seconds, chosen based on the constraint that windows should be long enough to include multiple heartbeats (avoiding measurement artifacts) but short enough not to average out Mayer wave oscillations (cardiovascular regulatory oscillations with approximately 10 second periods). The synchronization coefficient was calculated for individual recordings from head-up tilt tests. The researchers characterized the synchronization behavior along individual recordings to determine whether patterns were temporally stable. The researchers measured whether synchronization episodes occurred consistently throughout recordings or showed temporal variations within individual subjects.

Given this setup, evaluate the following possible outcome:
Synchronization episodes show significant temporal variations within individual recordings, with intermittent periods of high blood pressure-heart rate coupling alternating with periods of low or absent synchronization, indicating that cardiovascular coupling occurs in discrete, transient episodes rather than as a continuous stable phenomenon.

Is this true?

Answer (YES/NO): YES